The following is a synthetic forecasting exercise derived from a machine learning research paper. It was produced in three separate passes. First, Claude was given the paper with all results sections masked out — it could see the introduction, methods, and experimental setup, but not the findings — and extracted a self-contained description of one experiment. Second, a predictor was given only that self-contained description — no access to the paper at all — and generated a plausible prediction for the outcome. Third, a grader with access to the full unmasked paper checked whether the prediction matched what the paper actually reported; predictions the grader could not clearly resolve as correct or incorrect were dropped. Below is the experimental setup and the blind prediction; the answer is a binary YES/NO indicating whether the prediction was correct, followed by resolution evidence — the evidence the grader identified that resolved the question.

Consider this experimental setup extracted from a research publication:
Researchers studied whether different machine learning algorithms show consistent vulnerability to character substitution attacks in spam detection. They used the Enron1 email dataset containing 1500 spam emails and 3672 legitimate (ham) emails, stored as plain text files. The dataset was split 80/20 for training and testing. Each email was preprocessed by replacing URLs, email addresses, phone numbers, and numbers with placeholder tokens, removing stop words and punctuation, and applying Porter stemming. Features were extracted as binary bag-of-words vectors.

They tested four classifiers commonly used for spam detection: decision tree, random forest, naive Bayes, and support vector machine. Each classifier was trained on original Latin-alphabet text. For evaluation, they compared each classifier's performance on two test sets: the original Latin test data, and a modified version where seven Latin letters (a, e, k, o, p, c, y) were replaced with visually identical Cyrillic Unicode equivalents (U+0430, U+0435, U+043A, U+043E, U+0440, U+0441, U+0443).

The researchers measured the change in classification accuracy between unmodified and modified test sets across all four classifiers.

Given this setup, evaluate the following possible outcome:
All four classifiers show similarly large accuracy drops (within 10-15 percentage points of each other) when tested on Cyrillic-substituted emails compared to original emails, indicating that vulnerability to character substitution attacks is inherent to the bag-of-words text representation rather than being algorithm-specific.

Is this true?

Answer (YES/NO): YES